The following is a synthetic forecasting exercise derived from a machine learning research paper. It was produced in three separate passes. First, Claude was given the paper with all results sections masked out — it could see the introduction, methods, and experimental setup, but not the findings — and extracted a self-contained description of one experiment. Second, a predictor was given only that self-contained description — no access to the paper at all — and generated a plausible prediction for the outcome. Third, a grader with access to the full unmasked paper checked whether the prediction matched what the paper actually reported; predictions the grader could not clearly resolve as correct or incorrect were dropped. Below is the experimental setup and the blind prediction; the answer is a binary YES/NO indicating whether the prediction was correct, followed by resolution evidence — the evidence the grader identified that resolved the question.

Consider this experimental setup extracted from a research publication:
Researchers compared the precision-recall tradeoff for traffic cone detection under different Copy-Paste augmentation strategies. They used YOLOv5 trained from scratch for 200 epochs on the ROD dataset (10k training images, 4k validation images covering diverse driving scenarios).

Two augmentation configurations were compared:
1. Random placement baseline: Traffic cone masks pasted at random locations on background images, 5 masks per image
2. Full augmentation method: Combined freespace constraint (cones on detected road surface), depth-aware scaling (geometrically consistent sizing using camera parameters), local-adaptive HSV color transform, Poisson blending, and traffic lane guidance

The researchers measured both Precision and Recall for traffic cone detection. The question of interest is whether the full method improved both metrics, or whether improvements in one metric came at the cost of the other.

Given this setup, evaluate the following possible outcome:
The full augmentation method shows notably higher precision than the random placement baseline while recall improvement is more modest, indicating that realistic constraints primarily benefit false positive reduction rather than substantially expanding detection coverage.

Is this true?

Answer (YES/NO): NO